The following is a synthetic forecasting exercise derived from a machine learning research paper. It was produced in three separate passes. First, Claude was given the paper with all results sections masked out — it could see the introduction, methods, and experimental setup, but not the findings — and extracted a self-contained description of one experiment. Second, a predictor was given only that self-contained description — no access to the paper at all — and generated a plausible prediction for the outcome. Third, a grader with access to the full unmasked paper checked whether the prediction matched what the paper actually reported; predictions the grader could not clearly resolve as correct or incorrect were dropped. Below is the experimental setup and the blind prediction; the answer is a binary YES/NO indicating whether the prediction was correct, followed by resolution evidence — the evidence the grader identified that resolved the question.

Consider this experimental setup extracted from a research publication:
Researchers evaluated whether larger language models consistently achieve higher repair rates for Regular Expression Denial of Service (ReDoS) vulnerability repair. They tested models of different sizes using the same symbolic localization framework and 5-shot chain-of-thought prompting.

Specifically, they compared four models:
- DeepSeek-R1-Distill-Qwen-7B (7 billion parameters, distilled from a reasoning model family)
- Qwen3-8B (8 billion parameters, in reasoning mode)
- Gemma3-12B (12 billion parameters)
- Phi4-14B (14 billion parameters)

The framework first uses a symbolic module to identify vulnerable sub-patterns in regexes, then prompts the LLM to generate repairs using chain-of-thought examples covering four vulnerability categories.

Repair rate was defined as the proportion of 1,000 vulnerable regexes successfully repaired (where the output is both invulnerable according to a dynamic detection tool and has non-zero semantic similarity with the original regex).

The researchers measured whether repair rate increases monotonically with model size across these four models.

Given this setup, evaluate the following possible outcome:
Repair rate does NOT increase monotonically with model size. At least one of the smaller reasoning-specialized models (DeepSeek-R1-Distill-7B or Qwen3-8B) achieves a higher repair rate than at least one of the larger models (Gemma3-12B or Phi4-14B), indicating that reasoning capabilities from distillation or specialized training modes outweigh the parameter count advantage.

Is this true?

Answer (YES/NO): YES